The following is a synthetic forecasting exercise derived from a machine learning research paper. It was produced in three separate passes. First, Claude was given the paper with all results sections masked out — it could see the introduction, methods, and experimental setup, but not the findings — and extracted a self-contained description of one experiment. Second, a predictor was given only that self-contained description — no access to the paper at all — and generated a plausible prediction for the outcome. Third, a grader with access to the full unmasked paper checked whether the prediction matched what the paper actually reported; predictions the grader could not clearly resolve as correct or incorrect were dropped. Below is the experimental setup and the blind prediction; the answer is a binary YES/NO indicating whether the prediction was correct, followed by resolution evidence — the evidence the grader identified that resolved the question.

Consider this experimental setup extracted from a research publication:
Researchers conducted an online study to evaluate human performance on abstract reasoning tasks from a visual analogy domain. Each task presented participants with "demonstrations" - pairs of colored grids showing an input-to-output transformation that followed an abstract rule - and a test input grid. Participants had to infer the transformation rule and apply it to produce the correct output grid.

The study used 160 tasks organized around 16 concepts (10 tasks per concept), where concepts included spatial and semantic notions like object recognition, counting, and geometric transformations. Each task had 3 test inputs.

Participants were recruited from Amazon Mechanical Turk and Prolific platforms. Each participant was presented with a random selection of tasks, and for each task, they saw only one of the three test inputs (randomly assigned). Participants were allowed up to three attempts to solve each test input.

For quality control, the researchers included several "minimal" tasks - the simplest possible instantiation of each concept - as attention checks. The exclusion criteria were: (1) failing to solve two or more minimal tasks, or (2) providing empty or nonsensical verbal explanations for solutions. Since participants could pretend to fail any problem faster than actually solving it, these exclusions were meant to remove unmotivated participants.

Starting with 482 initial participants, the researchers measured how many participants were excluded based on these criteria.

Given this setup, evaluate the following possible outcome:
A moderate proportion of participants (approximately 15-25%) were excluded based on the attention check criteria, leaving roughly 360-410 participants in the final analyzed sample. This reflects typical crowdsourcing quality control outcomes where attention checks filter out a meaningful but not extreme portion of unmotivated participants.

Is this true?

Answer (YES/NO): NO